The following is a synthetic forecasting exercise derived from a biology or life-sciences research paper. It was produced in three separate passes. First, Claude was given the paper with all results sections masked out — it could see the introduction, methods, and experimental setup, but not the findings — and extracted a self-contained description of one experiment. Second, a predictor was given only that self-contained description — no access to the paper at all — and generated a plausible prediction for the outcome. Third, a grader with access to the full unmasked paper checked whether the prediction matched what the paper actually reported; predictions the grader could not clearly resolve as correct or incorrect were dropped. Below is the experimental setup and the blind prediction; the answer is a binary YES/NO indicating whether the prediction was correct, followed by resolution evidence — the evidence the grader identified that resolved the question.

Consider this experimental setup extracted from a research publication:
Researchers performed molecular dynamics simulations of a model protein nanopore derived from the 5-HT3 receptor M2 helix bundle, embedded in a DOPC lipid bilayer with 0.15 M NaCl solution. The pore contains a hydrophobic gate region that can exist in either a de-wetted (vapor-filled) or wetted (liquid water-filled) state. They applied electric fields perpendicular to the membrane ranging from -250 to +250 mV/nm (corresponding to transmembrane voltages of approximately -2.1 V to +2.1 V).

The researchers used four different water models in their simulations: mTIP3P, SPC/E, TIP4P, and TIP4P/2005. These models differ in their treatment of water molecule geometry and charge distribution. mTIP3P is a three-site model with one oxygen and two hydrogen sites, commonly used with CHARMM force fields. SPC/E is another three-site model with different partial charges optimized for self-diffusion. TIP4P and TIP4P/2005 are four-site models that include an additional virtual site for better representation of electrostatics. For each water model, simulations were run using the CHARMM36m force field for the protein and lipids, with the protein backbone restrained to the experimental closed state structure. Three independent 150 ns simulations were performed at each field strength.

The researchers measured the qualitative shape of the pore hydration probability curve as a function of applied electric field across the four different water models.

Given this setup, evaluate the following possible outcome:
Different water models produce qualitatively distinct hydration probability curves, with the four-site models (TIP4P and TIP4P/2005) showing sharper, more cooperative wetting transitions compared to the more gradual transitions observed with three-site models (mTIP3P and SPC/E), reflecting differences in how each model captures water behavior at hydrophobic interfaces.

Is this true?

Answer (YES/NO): NO